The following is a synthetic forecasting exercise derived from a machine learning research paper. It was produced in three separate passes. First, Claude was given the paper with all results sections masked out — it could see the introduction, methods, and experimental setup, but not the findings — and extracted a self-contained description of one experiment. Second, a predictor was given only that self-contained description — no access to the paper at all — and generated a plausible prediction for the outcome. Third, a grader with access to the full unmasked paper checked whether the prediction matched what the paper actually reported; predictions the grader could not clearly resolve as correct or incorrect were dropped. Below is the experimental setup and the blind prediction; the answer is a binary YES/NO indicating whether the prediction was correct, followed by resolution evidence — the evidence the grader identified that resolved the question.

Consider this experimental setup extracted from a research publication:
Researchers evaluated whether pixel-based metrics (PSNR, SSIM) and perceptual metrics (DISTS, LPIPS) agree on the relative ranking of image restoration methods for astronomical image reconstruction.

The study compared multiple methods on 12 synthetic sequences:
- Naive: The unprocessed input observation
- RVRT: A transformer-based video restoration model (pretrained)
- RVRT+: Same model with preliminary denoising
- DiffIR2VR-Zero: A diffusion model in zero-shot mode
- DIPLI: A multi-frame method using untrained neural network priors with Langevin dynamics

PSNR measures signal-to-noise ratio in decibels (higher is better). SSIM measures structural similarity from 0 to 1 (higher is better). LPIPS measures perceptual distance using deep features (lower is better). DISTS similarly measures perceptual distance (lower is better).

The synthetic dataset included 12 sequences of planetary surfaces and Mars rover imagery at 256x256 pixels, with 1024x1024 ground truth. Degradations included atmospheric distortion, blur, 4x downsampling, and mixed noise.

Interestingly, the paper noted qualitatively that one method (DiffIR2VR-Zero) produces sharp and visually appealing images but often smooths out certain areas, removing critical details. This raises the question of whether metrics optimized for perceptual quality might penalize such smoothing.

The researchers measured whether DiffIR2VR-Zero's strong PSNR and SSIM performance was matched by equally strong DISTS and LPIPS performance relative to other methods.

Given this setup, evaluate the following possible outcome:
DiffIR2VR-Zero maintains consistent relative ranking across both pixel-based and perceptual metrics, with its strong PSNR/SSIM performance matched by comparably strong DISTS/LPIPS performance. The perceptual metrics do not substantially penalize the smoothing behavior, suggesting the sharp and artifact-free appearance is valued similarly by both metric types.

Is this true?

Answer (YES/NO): NO